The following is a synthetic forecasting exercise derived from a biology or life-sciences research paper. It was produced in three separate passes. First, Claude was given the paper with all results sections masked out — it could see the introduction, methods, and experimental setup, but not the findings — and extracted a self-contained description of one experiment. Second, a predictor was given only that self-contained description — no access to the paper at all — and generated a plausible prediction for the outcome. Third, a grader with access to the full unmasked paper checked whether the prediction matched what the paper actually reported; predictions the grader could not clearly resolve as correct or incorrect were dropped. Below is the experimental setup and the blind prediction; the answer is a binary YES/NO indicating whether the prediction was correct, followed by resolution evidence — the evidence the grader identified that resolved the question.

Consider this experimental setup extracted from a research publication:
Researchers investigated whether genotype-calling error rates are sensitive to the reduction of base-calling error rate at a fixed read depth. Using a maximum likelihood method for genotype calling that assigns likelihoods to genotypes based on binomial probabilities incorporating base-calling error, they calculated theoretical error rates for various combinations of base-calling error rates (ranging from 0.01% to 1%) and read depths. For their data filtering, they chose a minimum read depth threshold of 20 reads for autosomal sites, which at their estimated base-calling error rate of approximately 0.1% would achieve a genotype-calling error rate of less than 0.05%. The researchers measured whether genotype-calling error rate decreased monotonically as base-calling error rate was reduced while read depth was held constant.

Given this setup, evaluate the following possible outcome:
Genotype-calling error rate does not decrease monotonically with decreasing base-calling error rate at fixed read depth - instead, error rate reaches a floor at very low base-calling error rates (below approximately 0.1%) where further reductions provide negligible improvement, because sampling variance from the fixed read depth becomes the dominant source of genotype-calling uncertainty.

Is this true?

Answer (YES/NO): NO